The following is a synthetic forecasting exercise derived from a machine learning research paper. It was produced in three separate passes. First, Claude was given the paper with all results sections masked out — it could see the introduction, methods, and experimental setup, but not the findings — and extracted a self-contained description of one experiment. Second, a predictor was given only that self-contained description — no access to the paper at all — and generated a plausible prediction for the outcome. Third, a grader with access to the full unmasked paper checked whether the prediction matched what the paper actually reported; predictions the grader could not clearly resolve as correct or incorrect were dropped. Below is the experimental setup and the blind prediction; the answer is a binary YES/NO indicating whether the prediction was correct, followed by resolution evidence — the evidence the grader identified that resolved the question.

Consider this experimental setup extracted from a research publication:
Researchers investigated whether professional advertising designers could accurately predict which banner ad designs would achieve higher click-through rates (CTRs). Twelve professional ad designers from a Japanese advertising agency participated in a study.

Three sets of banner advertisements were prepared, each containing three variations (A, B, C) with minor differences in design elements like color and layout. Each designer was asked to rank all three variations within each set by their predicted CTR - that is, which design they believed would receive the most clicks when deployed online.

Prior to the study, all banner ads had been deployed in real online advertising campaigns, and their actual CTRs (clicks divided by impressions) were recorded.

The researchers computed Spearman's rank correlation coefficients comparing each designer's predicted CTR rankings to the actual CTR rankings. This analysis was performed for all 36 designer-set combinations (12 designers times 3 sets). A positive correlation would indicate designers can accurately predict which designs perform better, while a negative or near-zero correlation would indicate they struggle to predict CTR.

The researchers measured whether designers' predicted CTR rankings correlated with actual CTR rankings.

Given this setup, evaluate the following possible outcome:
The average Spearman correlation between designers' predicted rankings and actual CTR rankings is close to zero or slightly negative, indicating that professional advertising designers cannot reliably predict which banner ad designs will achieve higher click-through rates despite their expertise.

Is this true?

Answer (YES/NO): YES